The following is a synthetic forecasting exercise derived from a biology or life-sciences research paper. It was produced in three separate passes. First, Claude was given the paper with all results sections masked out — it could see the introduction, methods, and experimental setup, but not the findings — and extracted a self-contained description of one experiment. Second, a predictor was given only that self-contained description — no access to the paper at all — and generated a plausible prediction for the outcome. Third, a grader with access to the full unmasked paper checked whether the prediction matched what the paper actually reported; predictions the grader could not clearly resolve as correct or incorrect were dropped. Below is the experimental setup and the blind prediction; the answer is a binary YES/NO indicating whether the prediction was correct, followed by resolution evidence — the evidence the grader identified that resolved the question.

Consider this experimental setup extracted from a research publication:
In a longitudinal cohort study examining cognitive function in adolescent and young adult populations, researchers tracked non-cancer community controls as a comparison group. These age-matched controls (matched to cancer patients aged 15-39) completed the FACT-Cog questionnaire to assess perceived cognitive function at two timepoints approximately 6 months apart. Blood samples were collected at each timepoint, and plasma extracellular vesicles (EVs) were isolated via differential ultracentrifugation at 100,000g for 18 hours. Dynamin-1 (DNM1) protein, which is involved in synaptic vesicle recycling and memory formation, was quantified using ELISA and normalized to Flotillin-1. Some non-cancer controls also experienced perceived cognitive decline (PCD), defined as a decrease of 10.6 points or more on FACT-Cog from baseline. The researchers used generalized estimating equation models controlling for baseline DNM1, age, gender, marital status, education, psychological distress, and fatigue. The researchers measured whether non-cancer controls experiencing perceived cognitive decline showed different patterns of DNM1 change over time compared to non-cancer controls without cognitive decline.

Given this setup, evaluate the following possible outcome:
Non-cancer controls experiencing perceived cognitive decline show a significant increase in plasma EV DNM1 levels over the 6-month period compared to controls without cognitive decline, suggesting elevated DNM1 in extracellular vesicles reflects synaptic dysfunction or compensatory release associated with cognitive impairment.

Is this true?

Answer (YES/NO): NO